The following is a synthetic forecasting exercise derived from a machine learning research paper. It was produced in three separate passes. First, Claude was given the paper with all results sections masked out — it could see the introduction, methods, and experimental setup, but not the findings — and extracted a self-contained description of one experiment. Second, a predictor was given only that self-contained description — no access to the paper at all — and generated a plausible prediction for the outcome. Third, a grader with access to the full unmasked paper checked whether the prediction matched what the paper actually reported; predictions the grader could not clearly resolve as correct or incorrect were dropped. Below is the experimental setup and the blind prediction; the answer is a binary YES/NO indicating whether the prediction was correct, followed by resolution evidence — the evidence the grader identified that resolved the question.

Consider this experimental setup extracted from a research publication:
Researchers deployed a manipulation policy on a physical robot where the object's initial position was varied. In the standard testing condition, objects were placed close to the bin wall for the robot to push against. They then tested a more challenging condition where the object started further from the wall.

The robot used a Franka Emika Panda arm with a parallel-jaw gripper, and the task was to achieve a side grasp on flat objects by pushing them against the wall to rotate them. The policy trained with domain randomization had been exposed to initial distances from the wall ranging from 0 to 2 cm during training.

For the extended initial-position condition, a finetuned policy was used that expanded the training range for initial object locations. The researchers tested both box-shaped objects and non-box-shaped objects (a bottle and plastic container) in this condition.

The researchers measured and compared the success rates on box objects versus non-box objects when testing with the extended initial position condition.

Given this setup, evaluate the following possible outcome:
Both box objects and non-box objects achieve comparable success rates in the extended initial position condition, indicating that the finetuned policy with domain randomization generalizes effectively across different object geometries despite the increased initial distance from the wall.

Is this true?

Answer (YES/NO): NO